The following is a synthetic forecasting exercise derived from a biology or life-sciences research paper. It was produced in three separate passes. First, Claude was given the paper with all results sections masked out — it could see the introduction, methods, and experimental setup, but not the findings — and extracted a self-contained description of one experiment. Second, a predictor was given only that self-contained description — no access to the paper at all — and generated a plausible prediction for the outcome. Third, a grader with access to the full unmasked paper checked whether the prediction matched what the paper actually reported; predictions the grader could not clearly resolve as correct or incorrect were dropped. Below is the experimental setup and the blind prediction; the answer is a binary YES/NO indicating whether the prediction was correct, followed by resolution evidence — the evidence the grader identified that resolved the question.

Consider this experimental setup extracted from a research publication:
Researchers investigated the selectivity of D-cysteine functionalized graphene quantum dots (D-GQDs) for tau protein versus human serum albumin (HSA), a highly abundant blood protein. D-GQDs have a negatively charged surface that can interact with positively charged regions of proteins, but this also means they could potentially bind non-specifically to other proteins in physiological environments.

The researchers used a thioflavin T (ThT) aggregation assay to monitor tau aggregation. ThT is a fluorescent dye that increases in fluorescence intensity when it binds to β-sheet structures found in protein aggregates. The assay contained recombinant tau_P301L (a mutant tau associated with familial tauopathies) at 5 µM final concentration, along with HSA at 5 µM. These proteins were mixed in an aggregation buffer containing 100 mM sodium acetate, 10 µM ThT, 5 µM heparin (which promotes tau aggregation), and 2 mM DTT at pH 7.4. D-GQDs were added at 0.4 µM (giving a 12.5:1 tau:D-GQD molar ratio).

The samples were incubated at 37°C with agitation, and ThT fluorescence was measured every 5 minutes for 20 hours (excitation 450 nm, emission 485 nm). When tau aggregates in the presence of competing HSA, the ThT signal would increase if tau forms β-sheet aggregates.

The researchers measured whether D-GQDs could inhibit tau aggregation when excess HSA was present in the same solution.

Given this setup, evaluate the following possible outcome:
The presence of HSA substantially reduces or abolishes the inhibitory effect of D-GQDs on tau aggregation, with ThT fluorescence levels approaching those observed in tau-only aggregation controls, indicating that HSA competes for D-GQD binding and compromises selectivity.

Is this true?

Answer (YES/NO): NO